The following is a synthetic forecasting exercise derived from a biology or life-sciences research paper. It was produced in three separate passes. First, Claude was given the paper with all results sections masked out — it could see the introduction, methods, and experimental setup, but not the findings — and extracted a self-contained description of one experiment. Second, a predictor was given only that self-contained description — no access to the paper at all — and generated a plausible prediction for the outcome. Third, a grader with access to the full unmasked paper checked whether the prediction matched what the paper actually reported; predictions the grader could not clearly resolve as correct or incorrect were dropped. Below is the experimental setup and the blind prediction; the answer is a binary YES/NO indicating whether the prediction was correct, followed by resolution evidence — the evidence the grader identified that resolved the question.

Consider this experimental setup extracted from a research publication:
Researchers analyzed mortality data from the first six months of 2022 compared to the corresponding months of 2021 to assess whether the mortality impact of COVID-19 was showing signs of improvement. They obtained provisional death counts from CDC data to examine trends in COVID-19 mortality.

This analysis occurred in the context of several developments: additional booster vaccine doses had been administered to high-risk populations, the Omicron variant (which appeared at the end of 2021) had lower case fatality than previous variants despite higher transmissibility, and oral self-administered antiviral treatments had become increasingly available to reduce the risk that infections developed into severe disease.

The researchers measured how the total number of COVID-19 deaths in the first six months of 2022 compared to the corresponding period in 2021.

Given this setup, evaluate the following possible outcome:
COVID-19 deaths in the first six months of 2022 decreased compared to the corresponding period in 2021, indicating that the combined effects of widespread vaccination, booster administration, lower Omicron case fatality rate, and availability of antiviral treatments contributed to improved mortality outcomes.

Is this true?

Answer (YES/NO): YES